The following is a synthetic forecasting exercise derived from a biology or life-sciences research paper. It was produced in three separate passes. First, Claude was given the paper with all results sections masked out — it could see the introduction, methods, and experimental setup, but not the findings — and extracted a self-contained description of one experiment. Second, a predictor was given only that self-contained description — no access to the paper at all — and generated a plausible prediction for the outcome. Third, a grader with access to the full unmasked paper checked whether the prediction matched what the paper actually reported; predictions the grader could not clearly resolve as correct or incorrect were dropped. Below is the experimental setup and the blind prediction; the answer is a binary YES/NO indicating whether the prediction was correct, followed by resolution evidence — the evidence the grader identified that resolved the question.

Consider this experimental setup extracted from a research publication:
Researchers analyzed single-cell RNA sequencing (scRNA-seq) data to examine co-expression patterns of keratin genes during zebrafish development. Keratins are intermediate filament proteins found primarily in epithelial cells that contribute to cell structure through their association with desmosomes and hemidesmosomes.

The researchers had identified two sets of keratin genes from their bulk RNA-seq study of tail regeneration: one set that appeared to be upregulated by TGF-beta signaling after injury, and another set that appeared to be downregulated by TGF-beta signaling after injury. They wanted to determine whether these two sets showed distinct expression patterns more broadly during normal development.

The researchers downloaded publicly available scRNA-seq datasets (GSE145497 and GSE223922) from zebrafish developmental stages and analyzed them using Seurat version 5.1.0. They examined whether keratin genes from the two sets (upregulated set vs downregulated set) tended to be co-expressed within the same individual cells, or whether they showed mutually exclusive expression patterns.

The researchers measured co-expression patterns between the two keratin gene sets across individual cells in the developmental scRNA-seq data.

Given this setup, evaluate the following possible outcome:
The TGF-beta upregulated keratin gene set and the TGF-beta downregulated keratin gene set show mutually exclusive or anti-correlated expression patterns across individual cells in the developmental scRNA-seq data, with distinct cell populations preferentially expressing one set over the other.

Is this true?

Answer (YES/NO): YES